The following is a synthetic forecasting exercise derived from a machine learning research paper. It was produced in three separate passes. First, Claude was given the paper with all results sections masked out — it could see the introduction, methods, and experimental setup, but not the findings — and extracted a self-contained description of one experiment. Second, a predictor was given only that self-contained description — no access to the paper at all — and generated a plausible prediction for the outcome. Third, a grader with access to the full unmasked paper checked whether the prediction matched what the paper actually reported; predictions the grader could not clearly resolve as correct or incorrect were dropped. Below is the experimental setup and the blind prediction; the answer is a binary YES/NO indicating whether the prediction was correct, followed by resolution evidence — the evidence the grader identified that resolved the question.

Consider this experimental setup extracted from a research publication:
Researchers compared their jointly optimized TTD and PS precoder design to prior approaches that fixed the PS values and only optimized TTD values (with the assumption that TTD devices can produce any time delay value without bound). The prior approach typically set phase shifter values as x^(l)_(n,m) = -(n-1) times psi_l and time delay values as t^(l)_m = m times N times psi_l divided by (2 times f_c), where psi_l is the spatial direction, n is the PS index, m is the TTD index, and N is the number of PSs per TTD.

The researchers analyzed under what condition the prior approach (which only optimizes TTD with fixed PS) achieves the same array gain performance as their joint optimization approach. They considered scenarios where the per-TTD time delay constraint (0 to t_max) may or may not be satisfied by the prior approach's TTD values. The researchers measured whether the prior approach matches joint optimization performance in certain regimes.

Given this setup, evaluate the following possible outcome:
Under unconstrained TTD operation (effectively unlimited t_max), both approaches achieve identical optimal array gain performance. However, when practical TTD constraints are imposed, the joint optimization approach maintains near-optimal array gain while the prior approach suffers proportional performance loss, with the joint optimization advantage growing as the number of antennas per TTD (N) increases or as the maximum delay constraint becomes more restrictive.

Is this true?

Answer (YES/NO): YES